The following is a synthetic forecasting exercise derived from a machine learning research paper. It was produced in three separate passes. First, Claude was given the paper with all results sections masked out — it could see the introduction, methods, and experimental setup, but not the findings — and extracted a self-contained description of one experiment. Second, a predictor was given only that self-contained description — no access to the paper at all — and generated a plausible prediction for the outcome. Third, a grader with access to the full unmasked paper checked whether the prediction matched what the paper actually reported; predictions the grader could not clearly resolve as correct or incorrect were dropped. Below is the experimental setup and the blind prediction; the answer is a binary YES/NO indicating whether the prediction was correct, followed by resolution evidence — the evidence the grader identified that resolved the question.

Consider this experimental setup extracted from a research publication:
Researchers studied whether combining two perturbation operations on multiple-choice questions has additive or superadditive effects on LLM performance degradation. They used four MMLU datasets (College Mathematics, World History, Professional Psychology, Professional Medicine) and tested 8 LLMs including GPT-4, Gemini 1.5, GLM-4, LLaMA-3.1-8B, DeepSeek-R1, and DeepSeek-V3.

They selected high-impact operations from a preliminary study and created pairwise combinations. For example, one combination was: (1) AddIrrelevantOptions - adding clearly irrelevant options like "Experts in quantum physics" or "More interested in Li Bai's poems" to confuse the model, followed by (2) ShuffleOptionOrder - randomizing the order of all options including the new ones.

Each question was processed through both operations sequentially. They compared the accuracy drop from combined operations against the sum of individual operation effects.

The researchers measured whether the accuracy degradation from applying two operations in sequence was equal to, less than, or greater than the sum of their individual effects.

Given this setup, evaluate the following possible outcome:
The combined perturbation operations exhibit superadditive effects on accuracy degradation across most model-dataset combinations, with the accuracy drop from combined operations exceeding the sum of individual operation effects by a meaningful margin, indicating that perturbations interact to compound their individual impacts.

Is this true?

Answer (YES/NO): YES